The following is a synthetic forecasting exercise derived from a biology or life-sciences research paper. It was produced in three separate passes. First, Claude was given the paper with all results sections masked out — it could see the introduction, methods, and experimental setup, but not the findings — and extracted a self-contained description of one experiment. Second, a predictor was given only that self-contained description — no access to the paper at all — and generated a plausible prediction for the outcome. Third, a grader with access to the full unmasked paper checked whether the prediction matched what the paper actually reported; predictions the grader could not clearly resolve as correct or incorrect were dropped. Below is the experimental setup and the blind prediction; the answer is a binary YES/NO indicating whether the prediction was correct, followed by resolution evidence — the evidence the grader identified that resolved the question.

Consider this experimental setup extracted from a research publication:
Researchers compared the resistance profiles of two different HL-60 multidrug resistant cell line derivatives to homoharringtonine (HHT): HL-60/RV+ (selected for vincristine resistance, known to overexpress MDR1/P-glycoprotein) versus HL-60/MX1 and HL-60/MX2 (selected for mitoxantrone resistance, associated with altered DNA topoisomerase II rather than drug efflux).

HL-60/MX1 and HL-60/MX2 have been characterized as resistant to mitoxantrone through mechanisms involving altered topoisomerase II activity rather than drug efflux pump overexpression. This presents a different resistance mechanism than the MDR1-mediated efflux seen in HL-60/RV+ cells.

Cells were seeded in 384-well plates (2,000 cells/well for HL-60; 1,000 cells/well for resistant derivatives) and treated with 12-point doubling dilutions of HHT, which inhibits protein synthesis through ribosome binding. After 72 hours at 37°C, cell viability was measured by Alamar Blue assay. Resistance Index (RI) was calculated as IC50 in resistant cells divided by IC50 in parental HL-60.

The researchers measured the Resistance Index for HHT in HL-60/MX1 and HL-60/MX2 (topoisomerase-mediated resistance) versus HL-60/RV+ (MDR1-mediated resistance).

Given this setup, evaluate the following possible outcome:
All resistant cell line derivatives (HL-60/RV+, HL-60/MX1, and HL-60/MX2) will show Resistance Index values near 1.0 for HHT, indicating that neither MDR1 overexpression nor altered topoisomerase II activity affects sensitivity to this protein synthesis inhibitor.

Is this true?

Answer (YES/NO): NO